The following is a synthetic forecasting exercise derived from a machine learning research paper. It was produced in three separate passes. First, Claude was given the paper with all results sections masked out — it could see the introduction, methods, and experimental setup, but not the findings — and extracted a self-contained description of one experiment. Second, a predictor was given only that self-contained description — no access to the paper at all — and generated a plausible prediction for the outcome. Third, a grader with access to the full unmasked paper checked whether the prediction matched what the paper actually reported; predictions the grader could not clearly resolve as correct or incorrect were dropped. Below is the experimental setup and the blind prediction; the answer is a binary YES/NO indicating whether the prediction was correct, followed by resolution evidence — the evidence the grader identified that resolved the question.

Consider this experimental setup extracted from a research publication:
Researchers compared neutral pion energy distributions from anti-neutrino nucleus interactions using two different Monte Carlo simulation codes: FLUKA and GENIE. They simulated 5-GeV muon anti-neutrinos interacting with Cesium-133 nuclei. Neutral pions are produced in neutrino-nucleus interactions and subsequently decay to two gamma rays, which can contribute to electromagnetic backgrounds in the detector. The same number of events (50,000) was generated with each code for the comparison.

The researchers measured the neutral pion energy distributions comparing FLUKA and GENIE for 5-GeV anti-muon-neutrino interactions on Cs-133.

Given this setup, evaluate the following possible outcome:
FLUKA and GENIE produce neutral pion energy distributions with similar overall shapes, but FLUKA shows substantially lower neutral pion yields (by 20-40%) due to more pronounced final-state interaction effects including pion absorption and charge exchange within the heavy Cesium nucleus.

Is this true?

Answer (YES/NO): NO